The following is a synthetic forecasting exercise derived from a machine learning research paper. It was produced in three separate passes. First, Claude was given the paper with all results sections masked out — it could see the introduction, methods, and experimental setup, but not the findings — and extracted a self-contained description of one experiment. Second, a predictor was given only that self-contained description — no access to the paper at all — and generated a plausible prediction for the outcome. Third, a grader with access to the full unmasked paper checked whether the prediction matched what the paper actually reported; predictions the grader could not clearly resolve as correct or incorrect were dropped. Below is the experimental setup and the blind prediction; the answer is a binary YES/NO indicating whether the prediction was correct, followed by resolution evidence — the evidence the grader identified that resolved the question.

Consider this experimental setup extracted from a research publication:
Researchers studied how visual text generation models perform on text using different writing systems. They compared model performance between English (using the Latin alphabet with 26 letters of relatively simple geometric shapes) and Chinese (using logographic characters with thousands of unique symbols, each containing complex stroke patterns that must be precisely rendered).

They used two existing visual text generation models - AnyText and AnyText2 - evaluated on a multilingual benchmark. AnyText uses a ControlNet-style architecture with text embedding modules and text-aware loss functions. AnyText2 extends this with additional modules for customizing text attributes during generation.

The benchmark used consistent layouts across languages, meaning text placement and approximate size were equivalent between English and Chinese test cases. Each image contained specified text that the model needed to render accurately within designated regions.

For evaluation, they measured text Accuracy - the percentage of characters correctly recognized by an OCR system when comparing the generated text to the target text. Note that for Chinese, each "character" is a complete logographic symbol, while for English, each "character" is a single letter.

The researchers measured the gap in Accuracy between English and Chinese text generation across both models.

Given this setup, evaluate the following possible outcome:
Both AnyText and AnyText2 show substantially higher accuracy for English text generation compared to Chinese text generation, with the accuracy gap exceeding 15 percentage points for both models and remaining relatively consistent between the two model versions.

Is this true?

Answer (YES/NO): NO